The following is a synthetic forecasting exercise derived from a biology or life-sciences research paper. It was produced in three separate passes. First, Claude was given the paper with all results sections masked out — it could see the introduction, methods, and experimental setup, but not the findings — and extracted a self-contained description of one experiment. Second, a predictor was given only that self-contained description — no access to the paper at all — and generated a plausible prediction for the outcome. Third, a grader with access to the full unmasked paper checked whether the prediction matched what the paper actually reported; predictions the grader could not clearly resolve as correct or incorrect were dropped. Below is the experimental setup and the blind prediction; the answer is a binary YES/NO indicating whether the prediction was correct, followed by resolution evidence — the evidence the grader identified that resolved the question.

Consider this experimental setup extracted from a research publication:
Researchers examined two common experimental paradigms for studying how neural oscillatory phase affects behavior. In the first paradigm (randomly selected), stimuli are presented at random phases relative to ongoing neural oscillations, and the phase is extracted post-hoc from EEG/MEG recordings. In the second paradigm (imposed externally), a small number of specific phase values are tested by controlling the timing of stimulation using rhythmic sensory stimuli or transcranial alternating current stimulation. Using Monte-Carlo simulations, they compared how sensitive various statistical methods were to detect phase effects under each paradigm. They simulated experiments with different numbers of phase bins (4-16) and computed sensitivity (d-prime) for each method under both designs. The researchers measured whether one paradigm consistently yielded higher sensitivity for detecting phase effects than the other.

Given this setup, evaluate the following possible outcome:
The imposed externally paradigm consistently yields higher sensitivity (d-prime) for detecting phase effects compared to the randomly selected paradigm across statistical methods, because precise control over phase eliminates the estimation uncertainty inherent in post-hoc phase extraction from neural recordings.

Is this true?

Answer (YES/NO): NO